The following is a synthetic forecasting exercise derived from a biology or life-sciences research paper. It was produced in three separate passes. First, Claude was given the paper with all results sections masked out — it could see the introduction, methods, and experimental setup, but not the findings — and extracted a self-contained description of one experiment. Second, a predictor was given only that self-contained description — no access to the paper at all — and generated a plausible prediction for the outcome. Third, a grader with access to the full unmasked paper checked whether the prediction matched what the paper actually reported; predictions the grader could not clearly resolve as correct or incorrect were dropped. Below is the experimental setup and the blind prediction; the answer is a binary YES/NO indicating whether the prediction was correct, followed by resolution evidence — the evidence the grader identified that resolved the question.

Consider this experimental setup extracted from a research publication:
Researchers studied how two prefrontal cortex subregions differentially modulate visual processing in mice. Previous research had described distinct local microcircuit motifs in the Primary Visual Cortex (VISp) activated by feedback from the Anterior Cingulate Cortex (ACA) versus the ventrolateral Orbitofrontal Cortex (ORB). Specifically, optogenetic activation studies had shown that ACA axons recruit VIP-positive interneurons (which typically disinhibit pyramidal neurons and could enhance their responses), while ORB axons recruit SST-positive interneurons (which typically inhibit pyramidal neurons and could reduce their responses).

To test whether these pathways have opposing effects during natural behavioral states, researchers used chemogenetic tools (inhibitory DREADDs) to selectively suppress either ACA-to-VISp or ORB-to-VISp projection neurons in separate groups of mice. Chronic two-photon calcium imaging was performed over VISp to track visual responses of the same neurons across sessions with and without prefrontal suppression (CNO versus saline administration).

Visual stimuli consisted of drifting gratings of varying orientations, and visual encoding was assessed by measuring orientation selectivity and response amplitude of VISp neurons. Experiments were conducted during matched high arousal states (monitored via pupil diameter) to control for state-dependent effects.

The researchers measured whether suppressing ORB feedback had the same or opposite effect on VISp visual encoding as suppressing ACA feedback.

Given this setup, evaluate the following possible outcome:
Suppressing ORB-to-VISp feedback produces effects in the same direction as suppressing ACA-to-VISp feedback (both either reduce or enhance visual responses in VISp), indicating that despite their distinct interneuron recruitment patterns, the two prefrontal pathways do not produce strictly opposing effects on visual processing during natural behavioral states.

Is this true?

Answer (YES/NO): NO